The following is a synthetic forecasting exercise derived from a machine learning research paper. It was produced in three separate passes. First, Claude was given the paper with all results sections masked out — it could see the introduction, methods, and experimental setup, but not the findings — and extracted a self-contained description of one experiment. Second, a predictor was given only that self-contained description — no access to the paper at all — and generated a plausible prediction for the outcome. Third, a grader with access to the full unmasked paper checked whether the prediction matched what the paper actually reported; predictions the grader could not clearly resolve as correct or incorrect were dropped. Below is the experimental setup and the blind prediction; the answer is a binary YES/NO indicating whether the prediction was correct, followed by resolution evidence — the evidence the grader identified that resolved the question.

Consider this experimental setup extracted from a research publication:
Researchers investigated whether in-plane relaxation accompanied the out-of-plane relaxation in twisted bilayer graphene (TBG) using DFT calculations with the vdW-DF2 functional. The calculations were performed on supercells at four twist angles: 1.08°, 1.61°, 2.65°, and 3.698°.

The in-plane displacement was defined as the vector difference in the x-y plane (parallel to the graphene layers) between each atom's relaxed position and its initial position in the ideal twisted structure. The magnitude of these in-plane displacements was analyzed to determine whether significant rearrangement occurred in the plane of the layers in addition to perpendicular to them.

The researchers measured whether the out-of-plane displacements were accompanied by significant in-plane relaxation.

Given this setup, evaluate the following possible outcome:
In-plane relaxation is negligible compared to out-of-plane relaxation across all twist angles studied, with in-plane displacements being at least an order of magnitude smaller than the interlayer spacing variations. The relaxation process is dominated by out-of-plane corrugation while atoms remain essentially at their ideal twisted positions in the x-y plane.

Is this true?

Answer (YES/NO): NO